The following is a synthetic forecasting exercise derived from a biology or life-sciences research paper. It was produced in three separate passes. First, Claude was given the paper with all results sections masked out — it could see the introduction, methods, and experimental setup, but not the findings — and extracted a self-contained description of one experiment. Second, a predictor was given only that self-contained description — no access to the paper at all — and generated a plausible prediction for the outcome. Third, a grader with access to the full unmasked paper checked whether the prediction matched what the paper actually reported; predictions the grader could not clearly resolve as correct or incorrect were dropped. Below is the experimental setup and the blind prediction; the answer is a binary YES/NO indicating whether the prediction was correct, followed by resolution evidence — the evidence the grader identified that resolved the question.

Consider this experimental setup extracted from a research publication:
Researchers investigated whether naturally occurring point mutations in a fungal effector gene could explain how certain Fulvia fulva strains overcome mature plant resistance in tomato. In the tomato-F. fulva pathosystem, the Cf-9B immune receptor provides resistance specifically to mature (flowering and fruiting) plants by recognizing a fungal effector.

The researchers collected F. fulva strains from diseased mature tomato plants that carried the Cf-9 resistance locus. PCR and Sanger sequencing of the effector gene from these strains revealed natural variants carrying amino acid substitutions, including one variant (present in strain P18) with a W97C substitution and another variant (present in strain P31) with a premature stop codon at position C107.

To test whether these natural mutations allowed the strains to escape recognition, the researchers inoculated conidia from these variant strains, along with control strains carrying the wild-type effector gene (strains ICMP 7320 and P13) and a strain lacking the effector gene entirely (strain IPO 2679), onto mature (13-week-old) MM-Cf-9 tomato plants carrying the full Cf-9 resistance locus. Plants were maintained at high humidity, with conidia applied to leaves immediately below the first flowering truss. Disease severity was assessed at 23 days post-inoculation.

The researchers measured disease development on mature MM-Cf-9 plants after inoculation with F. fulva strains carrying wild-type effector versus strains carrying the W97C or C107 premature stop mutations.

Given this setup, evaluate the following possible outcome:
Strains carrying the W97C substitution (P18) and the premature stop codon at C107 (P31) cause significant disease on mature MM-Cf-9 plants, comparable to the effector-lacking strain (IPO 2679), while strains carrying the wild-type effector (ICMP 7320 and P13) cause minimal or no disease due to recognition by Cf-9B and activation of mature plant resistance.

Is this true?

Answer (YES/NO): NO